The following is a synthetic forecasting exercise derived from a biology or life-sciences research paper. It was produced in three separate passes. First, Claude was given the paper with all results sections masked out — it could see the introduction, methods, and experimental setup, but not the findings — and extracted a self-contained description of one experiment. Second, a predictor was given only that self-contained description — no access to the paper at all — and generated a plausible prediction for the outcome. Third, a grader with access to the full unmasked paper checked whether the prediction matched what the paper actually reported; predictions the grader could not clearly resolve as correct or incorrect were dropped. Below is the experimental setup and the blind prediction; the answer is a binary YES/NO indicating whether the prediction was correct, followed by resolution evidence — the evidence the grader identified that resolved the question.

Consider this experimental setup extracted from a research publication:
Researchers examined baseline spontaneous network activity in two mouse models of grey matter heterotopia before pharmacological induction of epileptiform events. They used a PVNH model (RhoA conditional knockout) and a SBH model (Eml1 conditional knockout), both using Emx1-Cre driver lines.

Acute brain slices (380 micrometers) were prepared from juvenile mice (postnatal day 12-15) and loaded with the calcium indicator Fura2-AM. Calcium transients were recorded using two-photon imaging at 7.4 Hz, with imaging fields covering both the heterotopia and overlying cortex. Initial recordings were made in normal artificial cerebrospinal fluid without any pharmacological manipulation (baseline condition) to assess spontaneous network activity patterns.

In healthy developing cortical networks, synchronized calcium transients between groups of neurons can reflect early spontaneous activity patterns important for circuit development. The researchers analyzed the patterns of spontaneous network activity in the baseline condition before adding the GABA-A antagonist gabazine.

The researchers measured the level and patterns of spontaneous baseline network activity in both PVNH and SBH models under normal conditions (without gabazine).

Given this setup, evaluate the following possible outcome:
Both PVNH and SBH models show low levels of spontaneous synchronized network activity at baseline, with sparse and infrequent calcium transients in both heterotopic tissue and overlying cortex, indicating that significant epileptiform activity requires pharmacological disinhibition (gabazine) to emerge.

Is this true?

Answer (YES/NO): YES